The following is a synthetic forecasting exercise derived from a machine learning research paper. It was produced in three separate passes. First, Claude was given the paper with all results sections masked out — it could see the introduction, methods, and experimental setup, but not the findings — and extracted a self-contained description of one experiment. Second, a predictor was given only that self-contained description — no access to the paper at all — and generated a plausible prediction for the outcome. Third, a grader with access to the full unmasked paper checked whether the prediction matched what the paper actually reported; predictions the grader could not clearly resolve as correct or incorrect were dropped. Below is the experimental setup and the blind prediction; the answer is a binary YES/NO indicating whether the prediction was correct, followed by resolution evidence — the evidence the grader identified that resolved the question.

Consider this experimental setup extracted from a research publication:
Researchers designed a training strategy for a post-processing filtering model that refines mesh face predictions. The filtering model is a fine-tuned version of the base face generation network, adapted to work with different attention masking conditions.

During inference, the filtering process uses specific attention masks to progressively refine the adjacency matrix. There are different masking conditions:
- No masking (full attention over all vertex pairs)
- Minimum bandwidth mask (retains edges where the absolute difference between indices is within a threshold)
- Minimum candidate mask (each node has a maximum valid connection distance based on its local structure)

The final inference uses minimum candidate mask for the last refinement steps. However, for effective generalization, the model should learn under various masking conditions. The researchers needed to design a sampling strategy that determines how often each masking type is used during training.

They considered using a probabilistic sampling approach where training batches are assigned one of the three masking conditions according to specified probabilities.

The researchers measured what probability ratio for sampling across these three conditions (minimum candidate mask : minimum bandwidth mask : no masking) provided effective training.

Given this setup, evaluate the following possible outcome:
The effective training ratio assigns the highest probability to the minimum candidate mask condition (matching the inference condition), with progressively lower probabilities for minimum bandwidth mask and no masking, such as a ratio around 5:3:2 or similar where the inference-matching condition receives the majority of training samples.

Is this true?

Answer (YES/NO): NO